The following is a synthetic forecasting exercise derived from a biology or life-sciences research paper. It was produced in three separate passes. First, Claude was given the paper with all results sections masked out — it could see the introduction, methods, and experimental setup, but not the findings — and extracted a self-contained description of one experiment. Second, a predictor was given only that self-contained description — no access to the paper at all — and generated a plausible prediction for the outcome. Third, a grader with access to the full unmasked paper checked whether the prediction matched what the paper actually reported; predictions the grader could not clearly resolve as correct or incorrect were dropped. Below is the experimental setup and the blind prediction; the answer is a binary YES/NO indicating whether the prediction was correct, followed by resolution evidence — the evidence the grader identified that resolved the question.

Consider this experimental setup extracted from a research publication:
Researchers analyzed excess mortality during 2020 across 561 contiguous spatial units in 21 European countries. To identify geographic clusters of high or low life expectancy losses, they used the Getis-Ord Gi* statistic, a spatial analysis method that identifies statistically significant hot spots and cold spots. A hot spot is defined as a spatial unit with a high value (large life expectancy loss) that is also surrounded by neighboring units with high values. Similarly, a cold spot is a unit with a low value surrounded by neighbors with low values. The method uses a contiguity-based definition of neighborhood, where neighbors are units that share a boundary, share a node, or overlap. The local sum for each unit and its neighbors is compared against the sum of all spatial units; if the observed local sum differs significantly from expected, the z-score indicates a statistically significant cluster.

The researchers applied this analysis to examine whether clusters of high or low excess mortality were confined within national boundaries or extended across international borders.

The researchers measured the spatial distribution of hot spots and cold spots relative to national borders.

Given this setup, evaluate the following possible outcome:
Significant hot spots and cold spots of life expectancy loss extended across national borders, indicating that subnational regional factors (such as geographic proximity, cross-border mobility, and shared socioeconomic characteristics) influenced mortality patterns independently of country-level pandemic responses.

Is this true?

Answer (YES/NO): YES